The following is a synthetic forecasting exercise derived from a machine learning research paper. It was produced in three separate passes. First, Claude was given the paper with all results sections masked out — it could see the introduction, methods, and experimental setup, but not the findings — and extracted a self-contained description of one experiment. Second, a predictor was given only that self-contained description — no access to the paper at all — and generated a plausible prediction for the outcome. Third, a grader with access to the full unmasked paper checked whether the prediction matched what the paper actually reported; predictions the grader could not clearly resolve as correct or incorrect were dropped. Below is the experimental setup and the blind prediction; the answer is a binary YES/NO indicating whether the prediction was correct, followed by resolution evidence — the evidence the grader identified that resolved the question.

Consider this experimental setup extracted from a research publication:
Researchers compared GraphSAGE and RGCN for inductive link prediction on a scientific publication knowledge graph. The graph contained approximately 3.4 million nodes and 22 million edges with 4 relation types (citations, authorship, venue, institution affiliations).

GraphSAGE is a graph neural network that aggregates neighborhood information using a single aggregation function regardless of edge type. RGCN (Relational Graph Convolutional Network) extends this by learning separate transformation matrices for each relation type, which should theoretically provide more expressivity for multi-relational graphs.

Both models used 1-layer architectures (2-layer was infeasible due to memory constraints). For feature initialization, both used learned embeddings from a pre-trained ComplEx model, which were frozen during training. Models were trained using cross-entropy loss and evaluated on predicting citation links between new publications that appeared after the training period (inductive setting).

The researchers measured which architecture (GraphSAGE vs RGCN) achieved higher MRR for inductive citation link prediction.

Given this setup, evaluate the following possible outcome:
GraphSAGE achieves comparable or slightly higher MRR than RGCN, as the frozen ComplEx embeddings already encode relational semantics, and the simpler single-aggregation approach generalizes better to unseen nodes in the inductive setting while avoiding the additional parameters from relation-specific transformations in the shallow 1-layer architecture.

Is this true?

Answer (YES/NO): YES